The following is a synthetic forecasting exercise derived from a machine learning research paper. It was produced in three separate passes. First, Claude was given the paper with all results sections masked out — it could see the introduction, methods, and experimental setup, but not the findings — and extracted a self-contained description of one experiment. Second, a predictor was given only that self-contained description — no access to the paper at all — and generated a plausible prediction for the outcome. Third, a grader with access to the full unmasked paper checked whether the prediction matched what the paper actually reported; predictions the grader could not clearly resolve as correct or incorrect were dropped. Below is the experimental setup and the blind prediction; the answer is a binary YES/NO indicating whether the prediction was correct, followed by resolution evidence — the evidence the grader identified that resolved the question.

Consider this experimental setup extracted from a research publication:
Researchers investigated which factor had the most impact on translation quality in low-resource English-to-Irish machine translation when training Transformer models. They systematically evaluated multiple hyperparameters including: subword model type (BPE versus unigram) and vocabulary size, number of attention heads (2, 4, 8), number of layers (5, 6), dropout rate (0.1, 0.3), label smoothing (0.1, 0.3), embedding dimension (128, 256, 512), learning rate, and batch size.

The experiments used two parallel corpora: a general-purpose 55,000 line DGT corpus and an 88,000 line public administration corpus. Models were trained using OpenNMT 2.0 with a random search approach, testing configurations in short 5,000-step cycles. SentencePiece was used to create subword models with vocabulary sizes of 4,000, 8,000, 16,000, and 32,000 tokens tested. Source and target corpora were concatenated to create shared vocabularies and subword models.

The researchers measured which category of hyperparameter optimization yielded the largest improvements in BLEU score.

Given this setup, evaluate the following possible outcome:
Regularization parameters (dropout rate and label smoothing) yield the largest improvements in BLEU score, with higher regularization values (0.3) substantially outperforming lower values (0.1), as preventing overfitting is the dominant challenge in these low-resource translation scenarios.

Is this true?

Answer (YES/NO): NO